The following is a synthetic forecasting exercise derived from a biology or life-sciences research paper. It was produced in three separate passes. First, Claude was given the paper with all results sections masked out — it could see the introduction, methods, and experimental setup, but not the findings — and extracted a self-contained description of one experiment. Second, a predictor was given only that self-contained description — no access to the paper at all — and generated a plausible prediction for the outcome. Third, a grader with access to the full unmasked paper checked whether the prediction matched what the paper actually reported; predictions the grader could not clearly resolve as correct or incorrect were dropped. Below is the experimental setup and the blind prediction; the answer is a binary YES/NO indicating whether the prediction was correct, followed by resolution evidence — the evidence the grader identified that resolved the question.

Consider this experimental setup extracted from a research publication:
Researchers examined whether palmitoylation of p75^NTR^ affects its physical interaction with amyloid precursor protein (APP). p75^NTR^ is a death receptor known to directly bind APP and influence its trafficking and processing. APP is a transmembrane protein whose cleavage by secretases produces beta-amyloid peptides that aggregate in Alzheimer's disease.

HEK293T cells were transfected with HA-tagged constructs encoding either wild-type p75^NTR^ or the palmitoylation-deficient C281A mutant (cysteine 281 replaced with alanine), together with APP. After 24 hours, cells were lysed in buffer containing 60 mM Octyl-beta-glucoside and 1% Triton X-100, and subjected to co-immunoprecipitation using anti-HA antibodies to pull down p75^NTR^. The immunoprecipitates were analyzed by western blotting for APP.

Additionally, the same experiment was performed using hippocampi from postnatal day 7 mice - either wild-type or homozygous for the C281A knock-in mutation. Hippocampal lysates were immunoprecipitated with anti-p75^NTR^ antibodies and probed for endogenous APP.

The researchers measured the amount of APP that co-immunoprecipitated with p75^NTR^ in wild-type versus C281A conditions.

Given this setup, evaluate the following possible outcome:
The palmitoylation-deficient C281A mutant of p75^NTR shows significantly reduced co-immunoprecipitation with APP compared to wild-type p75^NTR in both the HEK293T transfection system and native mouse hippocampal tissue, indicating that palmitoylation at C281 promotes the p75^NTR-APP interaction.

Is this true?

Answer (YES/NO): NO